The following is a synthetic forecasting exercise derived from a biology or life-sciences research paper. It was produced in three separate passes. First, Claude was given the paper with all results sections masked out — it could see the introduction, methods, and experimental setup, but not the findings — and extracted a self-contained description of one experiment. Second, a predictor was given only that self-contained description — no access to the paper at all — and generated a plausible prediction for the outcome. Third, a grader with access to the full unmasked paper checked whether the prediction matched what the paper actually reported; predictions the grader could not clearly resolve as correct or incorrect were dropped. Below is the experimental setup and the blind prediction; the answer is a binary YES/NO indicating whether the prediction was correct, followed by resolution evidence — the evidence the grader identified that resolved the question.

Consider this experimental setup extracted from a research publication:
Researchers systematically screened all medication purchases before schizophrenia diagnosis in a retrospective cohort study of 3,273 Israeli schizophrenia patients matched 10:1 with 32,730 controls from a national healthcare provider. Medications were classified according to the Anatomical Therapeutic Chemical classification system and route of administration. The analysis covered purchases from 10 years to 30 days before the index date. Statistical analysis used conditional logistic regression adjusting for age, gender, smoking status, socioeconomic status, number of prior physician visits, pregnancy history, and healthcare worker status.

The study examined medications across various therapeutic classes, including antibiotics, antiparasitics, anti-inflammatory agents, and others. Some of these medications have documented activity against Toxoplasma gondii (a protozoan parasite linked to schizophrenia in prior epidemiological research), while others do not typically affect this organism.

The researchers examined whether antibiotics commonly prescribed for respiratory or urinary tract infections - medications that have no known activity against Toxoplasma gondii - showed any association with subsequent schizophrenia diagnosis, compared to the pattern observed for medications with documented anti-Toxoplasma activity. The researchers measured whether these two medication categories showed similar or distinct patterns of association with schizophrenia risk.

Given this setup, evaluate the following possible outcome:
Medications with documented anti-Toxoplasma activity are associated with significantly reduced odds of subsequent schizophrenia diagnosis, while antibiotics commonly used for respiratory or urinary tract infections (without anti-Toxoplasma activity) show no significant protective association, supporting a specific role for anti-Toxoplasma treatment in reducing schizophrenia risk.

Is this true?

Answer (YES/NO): NO